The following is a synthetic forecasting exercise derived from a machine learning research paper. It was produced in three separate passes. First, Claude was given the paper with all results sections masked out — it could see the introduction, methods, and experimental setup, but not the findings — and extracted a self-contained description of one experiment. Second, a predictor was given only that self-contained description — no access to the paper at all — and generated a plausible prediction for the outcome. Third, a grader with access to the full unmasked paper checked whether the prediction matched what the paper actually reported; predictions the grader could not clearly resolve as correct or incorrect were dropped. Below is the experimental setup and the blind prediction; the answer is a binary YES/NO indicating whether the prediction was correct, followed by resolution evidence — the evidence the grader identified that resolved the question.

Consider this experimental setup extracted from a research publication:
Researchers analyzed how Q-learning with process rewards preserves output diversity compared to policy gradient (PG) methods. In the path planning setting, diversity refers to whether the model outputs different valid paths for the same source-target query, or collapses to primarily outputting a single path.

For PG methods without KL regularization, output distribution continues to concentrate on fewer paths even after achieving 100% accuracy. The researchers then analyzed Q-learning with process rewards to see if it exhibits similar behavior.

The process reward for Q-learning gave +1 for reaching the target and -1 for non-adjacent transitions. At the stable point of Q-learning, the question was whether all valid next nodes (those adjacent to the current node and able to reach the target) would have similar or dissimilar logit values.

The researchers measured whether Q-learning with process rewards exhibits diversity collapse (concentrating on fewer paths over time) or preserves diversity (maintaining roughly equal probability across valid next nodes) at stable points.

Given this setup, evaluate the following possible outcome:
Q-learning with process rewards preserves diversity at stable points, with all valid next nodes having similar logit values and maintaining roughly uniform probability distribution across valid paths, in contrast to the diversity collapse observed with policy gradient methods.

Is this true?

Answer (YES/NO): YES